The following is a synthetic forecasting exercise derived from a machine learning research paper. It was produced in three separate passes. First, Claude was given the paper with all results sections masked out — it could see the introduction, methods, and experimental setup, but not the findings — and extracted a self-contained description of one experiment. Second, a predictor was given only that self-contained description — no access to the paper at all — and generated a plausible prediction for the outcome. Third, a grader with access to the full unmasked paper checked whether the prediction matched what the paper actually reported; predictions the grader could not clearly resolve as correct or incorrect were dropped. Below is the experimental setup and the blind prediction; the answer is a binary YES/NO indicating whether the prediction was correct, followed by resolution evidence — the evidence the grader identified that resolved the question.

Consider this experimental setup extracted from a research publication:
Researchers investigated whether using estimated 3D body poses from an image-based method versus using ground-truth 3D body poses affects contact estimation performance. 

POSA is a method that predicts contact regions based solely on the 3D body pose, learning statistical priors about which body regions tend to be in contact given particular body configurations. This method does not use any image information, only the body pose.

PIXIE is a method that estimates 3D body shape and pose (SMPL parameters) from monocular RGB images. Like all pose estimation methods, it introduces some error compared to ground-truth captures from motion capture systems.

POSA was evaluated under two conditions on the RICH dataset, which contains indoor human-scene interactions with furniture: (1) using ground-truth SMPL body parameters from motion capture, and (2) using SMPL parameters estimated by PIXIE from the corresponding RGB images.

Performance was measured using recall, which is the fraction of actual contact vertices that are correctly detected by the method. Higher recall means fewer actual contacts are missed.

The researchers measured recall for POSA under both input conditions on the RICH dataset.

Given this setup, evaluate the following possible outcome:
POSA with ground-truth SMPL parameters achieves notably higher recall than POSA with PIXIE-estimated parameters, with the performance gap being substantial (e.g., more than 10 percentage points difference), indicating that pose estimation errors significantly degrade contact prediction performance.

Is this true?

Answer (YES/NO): NO